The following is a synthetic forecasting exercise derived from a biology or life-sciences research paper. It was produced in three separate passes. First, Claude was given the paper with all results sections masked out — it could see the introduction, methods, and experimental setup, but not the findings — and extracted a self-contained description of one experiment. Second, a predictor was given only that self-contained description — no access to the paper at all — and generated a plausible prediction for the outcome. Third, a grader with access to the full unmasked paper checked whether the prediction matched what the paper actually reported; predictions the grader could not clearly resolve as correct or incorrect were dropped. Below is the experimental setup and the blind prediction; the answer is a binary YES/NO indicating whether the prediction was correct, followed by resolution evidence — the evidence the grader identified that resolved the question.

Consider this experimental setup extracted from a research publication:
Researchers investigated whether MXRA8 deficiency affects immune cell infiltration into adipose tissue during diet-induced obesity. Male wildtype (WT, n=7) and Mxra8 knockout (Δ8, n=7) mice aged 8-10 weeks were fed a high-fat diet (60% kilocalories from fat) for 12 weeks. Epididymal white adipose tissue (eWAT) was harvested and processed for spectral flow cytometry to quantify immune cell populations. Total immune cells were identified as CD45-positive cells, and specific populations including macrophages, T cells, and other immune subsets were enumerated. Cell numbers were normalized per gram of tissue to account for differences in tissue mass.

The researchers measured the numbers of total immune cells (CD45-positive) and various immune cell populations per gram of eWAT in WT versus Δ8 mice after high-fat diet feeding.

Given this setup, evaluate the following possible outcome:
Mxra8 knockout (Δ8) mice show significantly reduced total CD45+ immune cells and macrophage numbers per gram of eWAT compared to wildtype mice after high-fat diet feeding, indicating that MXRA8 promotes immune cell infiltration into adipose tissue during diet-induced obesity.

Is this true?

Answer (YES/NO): YES